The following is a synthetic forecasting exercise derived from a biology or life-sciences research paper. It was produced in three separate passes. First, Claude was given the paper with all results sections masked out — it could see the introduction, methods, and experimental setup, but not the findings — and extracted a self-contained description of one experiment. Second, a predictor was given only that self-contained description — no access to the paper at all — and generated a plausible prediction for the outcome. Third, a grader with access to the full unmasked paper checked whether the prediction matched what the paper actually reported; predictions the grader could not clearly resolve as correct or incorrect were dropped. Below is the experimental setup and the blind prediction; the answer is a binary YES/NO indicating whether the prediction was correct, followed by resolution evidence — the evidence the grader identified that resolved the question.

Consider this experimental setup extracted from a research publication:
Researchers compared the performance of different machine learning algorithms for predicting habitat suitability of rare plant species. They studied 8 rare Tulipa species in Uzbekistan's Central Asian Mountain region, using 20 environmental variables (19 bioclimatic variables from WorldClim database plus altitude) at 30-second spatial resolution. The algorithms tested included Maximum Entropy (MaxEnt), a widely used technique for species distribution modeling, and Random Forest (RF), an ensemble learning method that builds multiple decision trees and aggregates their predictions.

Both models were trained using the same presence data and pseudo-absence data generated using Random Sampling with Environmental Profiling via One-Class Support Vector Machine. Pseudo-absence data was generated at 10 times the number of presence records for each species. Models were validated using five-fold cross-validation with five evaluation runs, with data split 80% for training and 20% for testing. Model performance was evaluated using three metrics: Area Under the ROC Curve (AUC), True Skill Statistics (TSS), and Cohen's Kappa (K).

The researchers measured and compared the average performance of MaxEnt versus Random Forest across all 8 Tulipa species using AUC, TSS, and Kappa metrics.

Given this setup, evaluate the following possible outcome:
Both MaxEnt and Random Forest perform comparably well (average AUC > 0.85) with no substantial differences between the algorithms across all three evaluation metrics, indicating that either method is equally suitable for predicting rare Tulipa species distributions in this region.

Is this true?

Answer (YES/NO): NO